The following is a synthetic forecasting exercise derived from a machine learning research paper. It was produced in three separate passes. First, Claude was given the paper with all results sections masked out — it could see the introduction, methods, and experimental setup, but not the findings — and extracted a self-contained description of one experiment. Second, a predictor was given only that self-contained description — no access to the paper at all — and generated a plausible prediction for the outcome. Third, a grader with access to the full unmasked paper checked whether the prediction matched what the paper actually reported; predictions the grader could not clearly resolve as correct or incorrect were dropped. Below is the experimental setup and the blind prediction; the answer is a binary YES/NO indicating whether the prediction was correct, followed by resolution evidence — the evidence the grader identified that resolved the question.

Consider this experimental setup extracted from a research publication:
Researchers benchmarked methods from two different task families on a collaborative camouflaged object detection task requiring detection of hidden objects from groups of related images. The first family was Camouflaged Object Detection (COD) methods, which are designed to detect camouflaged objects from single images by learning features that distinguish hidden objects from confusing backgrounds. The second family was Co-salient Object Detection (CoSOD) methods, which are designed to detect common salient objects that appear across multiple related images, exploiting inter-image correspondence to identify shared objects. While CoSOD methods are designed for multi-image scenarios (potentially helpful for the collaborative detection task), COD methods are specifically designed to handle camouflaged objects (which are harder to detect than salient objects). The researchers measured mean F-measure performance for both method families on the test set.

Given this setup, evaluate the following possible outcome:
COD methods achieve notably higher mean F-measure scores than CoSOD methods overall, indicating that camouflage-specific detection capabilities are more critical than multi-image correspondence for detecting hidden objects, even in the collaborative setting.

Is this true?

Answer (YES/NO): NO